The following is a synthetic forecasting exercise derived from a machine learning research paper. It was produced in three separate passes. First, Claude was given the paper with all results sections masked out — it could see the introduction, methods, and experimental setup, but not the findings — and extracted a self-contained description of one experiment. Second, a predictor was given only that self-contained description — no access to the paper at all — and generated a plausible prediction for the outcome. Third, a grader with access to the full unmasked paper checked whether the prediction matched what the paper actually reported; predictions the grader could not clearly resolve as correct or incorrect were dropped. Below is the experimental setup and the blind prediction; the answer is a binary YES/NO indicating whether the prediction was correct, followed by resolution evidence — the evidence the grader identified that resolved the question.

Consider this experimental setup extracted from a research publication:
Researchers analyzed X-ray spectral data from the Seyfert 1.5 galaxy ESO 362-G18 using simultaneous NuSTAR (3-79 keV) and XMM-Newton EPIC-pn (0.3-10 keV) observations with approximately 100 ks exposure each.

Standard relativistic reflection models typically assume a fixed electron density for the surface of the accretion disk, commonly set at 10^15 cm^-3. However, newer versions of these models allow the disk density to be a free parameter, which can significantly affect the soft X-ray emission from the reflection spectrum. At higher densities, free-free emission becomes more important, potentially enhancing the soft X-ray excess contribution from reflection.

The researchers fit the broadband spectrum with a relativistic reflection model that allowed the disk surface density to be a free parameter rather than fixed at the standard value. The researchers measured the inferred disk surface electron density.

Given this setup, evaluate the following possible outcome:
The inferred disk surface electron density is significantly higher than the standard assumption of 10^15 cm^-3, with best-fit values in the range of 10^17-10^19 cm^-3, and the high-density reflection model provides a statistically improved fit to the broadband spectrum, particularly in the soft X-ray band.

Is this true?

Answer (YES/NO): NO